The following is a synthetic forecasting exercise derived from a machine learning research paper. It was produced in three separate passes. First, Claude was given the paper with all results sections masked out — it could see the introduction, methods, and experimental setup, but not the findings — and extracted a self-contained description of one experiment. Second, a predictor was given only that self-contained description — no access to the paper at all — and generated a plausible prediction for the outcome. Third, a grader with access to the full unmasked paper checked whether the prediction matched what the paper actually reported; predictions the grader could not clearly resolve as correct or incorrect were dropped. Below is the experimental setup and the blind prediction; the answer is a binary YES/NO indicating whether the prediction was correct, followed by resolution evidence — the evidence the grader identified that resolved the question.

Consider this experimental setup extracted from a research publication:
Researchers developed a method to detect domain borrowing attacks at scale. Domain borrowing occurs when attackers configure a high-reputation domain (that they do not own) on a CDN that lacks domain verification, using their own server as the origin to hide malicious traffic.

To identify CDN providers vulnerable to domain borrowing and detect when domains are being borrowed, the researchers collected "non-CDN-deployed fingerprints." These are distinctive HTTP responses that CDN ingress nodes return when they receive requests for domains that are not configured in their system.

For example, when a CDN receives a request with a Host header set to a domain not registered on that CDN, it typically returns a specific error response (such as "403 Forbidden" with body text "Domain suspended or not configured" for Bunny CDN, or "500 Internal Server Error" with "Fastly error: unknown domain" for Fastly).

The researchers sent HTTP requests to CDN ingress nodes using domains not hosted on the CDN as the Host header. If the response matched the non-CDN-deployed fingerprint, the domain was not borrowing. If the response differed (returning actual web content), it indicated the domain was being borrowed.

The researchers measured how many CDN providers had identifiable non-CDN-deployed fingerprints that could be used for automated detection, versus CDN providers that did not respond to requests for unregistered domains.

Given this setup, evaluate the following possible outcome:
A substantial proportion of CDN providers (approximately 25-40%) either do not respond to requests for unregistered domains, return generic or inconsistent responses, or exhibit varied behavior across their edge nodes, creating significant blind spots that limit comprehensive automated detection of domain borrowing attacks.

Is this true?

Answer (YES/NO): YES